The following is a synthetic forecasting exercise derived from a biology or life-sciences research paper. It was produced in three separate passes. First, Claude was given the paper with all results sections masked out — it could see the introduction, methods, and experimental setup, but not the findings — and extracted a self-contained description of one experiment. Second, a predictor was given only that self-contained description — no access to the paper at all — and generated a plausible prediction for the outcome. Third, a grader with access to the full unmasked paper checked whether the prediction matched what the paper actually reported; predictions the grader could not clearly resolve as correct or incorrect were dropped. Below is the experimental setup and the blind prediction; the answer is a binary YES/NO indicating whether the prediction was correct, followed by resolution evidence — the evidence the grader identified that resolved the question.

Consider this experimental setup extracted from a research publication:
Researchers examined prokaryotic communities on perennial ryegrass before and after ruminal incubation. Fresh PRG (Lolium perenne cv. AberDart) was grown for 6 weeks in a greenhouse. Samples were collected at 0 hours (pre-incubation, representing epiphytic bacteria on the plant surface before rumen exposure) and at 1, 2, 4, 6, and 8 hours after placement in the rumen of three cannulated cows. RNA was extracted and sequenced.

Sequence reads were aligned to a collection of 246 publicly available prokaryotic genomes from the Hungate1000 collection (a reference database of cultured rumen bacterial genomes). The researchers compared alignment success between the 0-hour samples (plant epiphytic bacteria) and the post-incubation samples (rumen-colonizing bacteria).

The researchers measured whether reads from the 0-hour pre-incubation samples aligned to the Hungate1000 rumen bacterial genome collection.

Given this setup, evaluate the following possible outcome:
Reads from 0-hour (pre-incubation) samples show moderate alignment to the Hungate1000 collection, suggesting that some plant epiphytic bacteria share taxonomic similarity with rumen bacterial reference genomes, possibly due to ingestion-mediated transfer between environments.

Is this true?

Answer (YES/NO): NO